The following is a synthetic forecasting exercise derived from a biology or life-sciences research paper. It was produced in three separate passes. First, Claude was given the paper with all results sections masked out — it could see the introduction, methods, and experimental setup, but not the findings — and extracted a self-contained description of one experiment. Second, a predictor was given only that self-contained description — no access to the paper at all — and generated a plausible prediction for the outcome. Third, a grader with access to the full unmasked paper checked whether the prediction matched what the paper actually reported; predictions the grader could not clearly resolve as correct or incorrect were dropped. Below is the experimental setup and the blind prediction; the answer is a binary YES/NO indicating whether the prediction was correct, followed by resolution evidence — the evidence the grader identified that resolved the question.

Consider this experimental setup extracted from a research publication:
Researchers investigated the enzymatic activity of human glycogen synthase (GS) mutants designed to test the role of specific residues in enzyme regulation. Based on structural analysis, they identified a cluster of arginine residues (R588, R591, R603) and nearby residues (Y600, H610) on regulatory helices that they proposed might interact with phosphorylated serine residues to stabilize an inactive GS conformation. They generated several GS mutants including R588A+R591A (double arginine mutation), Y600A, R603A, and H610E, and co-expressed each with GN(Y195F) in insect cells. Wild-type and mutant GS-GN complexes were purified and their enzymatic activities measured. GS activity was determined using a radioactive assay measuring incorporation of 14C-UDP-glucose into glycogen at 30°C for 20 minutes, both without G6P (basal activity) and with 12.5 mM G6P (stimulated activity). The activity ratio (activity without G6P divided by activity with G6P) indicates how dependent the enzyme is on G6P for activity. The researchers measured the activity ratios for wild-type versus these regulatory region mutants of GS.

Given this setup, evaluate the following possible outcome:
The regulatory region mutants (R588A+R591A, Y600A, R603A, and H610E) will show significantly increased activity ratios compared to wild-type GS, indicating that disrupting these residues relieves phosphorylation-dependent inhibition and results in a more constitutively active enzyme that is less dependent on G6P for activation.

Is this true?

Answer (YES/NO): NO